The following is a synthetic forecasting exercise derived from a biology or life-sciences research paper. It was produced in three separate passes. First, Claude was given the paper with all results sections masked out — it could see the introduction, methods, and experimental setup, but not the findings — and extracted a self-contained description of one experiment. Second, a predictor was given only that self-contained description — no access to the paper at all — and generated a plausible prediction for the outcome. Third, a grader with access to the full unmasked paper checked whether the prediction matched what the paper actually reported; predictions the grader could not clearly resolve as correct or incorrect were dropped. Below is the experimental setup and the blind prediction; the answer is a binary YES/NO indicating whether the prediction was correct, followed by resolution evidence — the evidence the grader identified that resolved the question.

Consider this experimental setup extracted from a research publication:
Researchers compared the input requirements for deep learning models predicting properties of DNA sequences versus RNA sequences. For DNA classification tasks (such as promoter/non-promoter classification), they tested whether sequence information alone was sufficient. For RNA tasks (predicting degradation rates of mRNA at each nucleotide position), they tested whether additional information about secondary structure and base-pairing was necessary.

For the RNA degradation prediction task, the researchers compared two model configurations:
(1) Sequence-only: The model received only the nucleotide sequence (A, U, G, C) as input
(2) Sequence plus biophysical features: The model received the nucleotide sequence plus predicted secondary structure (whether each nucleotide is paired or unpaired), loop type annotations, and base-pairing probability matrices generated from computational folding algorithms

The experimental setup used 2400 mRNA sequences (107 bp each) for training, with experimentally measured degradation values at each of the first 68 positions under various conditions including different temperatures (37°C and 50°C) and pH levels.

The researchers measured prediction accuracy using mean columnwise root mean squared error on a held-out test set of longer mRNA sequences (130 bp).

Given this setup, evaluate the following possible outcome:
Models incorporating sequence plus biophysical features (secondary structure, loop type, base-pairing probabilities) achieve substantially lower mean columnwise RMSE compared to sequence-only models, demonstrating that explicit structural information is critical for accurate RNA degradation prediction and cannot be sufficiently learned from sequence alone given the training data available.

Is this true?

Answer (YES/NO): NO